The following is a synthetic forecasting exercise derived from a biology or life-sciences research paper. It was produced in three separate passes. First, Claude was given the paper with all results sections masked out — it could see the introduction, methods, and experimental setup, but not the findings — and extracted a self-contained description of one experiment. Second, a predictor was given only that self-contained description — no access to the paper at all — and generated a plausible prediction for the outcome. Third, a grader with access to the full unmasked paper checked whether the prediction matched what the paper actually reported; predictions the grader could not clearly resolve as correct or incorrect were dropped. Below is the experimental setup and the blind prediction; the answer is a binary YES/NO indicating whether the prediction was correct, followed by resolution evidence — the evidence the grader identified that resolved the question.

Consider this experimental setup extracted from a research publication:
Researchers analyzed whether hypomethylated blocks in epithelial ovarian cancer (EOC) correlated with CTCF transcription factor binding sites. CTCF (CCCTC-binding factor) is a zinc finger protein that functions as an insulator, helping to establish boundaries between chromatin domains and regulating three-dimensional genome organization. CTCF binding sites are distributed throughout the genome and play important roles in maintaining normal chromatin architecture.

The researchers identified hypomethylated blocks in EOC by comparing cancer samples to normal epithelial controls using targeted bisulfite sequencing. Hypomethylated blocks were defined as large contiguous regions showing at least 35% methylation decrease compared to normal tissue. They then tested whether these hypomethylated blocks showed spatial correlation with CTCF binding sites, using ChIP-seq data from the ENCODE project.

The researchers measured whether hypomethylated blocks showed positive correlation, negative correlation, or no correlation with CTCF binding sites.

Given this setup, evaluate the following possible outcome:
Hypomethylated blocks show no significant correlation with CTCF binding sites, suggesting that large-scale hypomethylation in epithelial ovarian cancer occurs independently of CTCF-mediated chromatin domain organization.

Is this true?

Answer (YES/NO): NO